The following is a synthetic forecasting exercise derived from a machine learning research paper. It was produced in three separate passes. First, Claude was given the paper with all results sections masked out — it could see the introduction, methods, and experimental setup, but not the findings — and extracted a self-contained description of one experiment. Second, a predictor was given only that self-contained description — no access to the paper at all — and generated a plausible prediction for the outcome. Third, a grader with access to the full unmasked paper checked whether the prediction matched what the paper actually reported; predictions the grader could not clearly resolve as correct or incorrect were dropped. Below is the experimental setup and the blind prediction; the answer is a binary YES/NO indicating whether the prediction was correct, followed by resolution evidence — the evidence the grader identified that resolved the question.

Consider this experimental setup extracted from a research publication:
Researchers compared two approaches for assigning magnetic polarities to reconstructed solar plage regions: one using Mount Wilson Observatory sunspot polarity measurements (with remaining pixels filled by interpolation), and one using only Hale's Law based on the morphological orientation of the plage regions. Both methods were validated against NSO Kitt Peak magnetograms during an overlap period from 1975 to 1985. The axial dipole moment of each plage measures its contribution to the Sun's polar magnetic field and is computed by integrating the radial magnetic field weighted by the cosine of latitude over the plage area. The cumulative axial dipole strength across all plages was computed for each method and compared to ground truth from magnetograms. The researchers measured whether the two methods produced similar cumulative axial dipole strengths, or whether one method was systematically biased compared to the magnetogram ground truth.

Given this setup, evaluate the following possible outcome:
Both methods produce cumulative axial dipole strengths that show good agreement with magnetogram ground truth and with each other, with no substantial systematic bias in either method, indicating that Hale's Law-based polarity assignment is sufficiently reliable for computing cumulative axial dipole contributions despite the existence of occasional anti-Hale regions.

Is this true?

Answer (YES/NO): NO